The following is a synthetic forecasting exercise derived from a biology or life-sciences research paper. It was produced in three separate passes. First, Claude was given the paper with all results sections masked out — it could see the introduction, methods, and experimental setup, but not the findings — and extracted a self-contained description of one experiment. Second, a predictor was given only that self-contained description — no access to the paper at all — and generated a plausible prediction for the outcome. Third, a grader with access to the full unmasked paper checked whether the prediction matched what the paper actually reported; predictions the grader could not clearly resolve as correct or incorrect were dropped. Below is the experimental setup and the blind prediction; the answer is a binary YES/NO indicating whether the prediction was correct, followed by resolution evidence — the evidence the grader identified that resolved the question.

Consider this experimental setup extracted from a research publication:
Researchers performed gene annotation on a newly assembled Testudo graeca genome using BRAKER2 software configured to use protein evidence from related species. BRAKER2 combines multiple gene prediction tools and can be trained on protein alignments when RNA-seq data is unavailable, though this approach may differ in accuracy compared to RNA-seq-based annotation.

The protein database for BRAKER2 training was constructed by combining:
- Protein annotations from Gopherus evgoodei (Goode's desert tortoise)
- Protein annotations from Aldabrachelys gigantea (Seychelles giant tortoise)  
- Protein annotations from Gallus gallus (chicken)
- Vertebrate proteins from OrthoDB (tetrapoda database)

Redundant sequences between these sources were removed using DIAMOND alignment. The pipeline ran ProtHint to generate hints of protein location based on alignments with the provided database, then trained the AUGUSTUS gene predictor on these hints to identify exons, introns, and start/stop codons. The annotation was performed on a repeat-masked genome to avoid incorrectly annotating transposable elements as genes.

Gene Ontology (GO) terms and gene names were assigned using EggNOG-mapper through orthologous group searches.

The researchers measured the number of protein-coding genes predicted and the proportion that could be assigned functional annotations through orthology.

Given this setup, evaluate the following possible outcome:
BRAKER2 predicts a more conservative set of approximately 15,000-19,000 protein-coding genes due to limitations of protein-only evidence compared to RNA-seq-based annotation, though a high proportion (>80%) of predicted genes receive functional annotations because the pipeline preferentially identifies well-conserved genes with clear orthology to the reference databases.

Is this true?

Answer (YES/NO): NO